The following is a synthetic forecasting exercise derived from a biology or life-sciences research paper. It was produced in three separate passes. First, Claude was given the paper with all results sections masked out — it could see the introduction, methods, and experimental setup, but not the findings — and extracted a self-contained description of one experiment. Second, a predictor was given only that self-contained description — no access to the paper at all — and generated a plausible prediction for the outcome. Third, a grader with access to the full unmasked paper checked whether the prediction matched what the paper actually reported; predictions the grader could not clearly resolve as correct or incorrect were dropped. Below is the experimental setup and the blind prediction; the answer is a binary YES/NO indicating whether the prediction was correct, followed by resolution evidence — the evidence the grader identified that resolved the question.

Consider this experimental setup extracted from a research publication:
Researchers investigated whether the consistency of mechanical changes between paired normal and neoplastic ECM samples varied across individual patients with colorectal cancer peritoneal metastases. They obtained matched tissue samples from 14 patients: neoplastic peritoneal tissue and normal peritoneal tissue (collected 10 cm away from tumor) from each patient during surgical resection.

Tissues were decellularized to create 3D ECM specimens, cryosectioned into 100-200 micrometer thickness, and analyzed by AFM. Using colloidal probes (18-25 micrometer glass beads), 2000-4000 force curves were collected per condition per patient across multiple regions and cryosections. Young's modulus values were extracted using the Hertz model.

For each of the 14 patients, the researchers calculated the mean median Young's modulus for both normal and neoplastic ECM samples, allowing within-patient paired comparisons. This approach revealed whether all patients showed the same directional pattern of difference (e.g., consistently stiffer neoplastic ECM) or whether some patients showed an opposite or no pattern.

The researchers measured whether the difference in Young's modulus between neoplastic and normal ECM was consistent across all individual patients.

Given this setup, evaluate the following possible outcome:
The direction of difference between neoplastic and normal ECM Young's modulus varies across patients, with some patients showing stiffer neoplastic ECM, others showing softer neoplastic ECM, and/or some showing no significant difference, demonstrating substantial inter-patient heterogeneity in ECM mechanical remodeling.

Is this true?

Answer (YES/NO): NO